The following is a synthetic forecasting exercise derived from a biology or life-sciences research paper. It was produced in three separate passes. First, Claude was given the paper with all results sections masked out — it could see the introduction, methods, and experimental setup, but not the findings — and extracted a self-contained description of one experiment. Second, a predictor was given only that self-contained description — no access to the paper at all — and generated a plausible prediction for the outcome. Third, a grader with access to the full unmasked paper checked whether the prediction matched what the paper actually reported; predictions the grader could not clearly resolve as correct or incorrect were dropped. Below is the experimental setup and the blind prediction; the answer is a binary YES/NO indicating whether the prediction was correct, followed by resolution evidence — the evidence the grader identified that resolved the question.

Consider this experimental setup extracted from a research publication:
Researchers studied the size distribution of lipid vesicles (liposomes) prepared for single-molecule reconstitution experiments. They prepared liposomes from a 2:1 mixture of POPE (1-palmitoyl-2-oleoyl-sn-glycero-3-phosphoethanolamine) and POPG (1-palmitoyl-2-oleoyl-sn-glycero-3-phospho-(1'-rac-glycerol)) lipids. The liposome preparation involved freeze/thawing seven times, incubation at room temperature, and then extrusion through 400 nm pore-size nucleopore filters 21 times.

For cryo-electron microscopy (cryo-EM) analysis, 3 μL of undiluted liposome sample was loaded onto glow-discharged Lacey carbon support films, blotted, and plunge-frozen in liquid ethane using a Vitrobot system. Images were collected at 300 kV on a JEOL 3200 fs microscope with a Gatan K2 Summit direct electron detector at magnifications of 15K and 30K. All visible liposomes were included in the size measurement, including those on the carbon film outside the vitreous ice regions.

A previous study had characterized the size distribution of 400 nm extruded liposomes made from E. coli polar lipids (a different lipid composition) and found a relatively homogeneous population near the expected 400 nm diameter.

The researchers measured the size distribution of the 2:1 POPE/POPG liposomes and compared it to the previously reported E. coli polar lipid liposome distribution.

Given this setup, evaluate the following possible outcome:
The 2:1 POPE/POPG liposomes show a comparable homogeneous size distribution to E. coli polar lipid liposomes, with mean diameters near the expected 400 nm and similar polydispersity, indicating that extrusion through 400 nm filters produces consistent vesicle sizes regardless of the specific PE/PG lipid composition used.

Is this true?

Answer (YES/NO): NO